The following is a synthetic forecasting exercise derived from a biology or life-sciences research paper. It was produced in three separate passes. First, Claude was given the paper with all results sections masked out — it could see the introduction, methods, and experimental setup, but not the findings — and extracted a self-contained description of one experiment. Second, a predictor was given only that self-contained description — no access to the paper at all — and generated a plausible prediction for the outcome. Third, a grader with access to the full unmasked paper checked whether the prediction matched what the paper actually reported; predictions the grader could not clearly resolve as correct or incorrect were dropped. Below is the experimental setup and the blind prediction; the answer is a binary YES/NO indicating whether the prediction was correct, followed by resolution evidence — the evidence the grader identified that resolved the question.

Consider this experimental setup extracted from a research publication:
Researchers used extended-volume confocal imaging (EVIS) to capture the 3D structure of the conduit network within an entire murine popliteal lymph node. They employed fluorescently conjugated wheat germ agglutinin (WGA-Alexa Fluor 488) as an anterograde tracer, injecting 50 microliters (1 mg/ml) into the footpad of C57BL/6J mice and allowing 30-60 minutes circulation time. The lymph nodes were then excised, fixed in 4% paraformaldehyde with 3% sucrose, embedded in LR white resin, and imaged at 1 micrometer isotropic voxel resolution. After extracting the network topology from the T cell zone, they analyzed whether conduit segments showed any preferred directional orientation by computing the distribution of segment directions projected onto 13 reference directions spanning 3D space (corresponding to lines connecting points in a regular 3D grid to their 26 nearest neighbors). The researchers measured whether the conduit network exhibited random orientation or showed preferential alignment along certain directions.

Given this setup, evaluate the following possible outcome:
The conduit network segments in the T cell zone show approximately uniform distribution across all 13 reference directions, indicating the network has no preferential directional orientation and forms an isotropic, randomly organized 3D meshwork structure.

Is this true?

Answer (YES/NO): YES